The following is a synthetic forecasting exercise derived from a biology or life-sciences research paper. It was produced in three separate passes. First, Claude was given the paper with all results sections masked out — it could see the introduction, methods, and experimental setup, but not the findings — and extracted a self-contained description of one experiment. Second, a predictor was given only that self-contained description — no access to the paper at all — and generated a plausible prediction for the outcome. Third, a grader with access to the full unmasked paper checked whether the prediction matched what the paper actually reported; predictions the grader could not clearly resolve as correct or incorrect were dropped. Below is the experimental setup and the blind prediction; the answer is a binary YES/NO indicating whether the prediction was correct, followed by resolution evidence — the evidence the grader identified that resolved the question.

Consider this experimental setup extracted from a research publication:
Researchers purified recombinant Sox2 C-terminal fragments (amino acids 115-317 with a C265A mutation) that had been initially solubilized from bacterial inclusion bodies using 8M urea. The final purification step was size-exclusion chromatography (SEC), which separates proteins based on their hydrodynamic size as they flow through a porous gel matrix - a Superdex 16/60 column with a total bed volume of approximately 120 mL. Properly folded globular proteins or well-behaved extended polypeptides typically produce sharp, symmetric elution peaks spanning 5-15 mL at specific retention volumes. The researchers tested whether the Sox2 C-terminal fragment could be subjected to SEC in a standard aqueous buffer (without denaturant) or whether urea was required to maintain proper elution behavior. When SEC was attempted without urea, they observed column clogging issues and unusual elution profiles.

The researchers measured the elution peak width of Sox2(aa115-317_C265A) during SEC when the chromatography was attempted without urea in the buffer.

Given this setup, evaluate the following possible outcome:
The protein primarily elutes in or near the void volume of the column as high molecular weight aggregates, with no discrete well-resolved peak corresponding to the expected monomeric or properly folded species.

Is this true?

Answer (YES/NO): NO